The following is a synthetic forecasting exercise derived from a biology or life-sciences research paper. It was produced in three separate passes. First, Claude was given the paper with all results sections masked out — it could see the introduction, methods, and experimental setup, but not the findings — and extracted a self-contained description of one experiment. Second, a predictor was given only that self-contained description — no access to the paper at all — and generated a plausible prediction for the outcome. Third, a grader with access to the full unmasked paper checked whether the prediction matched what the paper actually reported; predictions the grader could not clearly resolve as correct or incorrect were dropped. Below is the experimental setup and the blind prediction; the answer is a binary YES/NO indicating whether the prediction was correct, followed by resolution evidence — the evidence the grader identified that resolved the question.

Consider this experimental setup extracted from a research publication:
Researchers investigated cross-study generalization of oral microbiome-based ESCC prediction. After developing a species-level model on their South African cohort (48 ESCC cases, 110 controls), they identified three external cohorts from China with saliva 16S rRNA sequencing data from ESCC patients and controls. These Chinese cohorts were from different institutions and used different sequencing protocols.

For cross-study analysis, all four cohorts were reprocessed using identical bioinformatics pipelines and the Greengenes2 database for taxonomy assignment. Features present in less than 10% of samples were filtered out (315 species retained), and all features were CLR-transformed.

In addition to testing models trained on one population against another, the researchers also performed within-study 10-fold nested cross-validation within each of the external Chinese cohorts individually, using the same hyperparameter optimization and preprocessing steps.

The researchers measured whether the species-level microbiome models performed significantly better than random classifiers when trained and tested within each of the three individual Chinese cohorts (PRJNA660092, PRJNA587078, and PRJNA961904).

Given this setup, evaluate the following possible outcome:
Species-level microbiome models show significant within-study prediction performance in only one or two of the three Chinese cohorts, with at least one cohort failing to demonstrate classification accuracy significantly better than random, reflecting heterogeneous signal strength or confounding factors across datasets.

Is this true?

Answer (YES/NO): YES